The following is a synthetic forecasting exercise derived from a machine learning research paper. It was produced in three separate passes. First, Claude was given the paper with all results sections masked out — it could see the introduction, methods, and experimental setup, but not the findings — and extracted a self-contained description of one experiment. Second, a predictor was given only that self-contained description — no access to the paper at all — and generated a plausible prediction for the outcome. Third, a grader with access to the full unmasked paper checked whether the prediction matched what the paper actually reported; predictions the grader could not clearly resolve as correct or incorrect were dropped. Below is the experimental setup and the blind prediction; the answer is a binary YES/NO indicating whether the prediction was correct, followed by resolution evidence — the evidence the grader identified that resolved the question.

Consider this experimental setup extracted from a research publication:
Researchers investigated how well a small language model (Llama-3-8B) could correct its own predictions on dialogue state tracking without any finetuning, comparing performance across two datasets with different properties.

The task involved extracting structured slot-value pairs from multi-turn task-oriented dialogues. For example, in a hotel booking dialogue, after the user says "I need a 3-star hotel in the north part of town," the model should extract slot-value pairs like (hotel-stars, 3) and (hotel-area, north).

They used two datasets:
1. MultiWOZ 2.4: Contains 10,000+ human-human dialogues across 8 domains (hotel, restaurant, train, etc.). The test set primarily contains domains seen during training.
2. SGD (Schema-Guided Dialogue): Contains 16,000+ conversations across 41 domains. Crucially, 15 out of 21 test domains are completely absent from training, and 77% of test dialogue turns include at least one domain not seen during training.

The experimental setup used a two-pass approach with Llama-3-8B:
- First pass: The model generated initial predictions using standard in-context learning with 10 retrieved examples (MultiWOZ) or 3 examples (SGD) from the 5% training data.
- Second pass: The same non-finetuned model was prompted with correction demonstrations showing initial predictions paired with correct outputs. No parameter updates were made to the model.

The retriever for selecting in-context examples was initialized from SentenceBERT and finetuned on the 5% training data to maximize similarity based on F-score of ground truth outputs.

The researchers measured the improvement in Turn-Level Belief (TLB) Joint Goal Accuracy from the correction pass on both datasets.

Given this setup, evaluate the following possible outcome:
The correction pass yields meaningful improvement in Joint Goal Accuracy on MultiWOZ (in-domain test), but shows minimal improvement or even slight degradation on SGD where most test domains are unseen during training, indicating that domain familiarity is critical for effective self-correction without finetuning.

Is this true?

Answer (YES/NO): NO